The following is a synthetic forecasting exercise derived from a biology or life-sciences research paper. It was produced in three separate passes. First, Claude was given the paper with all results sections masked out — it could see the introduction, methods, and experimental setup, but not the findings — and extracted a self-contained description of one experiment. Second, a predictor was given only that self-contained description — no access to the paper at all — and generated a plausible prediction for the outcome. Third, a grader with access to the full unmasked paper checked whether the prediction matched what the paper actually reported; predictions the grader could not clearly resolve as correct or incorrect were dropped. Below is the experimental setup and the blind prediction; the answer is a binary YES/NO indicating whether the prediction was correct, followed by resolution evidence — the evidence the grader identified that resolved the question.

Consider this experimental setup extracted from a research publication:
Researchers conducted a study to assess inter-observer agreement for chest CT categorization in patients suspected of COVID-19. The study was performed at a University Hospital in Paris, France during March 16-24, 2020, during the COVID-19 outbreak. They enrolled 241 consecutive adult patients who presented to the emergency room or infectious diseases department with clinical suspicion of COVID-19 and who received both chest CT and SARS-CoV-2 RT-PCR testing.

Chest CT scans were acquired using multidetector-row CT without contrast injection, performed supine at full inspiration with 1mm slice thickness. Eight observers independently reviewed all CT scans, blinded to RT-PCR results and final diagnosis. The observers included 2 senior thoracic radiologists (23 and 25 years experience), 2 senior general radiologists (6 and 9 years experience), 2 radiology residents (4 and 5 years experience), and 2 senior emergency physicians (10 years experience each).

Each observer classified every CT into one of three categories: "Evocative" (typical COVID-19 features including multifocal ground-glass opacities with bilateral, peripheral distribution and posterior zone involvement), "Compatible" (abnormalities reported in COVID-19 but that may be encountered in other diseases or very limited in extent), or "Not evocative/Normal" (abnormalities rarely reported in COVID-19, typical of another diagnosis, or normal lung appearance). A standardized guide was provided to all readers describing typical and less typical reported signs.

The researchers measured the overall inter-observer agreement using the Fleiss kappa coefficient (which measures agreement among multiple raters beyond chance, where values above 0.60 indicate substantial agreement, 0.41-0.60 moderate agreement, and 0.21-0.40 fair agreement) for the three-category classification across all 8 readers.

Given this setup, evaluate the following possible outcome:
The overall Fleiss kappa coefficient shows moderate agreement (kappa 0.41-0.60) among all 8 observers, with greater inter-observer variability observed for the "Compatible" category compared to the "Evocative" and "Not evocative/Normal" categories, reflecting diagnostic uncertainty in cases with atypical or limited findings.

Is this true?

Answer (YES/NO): NO